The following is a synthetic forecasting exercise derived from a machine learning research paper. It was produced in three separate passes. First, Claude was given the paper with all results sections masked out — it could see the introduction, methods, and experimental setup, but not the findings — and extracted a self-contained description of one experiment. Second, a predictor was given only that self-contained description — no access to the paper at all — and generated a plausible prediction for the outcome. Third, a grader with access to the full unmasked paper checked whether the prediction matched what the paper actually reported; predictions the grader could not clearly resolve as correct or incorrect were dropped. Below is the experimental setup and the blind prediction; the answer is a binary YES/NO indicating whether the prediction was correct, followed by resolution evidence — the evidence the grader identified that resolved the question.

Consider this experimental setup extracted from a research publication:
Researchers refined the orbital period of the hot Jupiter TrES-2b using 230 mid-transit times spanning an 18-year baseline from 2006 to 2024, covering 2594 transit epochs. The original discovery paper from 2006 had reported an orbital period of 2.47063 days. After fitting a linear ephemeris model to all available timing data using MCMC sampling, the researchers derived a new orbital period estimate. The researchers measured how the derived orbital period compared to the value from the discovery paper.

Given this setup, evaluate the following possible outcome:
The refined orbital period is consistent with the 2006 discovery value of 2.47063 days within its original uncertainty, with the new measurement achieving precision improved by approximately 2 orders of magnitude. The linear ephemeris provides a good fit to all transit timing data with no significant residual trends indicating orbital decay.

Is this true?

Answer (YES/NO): NO